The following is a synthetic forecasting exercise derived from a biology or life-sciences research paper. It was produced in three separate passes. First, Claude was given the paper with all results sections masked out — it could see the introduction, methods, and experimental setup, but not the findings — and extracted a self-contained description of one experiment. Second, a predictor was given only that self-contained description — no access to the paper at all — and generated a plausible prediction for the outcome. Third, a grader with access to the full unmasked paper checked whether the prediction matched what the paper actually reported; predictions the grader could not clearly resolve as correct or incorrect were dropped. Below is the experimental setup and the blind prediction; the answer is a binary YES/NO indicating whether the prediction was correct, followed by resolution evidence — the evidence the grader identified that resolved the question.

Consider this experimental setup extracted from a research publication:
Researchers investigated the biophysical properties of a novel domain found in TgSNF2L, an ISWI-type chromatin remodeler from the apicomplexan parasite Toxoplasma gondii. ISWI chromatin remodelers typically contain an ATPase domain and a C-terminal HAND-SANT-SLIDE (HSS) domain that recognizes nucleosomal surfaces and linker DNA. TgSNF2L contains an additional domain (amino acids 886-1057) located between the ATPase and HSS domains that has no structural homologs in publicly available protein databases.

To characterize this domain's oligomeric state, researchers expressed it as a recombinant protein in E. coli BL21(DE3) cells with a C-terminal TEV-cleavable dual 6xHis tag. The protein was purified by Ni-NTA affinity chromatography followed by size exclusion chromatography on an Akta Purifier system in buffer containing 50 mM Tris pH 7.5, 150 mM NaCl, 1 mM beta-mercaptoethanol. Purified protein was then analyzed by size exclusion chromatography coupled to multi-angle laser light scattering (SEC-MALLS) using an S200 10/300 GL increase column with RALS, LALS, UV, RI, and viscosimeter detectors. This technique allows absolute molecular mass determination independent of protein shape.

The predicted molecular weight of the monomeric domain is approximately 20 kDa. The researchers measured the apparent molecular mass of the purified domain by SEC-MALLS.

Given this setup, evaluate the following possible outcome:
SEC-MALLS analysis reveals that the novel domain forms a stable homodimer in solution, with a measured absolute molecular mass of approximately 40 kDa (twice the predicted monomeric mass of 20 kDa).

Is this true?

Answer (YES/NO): NO